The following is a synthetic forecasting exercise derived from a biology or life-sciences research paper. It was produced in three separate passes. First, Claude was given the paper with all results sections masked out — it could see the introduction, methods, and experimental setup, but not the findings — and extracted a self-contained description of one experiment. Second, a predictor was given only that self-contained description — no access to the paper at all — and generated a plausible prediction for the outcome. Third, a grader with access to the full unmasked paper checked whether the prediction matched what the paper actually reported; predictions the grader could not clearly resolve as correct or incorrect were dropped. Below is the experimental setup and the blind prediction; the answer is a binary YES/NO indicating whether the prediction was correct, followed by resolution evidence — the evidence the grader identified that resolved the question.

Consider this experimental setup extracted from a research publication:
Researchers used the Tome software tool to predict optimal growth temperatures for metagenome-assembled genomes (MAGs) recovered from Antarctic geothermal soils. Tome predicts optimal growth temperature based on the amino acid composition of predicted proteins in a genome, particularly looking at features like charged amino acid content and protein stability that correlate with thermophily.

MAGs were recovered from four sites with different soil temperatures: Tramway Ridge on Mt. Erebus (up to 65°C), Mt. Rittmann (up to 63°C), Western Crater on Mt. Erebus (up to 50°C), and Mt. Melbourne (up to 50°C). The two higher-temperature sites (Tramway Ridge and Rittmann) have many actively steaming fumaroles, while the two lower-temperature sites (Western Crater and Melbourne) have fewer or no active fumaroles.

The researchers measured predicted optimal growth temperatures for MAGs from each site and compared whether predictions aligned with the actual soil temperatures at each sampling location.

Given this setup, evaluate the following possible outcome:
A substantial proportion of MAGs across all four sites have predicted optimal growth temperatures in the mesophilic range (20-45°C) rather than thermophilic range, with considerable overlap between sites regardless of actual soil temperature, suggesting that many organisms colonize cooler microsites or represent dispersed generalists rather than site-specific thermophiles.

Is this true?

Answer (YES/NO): NO